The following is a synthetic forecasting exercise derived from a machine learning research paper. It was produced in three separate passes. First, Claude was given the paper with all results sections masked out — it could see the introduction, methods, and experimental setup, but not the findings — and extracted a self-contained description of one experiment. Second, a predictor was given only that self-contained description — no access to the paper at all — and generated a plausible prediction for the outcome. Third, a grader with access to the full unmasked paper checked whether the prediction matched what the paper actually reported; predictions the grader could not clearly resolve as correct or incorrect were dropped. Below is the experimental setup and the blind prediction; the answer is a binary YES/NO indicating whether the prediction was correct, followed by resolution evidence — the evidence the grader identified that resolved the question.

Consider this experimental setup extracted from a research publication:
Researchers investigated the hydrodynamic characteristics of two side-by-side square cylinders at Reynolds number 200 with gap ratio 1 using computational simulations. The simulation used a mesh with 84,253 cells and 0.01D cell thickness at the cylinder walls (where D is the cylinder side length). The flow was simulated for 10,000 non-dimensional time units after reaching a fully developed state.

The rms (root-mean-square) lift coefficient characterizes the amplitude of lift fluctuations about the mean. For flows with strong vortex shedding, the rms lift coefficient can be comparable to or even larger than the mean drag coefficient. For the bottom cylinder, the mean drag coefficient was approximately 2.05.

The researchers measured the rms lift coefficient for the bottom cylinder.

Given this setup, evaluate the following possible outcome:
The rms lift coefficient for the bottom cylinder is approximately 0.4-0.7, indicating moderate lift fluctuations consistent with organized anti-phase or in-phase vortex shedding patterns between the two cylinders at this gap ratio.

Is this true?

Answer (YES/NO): NO